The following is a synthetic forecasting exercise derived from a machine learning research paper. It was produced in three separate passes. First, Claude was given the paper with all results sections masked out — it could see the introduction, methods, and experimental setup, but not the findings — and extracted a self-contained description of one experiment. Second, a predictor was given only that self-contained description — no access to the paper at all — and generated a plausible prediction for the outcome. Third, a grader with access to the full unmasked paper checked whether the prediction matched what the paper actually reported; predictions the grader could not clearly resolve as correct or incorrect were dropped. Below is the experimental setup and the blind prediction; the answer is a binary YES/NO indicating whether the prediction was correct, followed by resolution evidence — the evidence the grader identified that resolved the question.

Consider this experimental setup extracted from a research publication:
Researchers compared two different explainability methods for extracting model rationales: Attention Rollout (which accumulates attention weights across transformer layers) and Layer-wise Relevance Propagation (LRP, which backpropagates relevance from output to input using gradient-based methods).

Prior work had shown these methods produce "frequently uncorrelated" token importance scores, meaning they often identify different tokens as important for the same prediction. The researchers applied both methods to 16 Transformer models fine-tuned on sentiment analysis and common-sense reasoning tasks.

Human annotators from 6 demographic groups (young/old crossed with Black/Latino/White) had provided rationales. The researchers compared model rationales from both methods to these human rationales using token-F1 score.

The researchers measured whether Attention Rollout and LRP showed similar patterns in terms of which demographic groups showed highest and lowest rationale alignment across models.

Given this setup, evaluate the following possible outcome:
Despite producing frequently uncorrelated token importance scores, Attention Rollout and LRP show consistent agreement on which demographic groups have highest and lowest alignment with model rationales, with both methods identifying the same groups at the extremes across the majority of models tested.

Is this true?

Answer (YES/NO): YES